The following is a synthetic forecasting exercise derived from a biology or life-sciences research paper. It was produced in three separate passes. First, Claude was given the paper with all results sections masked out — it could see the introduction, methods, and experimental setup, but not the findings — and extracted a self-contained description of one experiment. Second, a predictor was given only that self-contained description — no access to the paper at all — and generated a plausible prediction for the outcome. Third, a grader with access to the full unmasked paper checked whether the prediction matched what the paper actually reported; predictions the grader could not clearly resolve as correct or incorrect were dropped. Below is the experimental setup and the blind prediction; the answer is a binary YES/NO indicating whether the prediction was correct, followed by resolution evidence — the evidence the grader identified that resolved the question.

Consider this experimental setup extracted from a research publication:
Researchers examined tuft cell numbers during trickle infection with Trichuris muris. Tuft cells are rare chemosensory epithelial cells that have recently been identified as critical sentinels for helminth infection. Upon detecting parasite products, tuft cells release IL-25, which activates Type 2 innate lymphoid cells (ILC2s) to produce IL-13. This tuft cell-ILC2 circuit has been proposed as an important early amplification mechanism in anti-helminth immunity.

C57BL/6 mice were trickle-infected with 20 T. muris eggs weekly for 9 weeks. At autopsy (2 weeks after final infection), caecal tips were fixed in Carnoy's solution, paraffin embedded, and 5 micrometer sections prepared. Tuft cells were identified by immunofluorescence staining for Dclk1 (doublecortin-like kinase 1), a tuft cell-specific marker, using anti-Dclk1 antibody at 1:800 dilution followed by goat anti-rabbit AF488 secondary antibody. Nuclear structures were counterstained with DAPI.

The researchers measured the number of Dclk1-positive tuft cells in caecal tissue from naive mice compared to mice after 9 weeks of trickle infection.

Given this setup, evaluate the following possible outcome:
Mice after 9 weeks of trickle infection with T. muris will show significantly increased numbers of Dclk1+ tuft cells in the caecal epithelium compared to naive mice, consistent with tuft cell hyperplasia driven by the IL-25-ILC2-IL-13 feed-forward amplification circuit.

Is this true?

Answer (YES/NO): NO